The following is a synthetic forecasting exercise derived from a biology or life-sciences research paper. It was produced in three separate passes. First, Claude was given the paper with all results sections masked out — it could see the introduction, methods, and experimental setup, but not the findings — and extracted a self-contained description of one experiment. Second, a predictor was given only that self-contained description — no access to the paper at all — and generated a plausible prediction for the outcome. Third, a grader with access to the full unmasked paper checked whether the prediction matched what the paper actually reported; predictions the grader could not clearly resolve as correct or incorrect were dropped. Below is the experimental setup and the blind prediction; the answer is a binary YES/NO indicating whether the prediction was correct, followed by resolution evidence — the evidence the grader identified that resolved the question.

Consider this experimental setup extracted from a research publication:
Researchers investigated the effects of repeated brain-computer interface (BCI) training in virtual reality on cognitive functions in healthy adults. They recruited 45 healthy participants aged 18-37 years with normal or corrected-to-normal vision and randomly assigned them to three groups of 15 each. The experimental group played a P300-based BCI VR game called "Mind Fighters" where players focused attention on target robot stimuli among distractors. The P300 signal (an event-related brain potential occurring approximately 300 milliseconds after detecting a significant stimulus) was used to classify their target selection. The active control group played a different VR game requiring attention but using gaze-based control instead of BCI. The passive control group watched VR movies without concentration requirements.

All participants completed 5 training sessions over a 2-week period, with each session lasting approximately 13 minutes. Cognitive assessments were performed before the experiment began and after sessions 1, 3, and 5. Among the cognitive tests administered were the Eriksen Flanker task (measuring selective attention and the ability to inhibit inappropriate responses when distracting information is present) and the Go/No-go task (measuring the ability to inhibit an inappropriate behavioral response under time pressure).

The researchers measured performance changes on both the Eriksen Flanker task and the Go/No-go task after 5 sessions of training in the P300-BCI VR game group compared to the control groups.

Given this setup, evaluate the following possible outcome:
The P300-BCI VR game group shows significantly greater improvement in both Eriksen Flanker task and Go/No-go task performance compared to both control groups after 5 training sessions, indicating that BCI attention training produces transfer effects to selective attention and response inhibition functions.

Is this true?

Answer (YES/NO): NO